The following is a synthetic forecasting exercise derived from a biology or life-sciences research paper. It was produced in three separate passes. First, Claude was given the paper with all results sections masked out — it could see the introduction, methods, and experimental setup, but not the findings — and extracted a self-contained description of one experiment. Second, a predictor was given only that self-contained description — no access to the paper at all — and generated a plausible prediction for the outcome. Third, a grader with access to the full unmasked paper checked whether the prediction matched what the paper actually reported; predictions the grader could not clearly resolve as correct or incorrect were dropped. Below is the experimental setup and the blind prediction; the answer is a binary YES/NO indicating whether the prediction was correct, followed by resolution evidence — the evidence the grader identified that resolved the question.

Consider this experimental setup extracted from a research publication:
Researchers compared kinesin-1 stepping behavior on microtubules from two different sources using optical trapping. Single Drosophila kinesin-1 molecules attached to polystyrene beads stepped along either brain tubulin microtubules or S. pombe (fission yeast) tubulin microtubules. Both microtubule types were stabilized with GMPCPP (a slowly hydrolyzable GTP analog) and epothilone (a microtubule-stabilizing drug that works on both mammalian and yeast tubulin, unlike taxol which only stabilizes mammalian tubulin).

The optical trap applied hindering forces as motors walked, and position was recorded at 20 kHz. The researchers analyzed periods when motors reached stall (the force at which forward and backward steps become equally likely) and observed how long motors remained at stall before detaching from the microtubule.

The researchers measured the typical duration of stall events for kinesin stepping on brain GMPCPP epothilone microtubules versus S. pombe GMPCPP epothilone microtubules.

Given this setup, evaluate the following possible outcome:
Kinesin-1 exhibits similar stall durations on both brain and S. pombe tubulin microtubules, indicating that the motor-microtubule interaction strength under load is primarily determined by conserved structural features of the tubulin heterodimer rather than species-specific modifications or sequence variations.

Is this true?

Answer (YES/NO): NO